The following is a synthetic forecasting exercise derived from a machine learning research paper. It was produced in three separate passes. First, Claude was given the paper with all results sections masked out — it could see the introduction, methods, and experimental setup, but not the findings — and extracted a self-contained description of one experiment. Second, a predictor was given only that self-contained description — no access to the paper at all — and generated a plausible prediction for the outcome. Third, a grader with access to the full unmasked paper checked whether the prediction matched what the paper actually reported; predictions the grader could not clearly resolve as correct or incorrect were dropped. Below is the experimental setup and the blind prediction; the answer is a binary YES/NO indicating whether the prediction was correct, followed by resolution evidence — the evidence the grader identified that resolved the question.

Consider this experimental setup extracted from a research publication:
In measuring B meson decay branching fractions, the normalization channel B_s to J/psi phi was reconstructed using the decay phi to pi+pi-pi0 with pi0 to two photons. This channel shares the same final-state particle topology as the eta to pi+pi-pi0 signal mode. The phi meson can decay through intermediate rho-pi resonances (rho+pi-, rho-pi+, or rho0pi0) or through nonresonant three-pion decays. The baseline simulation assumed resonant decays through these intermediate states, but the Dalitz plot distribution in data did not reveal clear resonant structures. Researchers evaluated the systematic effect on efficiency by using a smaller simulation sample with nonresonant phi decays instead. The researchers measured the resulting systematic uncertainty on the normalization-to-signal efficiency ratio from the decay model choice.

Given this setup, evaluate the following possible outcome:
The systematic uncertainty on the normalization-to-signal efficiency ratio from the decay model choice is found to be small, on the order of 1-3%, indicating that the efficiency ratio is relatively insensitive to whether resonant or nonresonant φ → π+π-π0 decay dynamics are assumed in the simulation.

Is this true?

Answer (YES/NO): YES